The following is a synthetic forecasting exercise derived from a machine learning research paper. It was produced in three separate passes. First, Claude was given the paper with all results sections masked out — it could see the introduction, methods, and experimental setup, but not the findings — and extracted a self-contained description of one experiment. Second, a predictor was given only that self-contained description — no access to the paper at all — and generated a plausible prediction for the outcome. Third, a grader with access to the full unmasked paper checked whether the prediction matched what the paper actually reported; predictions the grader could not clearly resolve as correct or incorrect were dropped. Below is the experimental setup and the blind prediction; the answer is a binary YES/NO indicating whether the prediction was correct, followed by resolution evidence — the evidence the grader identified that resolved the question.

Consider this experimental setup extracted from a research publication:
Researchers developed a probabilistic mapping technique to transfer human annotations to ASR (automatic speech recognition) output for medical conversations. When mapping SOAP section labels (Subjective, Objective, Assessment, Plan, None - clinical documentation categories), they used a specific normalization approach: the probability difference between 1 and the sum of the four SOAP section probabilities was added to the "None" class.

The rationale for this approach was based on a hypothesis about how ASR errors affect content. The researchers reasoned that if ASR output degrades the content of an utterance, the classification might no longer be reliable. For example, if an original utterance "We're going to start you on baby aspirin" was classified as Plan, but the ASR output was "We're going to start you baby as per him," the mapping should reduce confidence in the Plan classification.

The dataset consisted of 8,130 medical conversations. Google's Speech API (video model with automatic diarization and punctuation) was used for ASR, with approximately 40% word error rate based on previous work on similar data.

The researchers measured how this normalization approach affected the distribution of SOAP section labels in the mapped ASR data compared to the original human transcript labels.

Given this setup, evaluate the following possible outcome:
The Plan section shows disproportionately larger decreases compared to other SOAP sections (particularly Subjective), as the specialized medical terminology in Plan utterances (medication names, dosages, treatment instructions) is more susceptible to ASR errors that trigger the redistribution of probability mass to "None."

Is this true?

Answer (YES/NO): NO